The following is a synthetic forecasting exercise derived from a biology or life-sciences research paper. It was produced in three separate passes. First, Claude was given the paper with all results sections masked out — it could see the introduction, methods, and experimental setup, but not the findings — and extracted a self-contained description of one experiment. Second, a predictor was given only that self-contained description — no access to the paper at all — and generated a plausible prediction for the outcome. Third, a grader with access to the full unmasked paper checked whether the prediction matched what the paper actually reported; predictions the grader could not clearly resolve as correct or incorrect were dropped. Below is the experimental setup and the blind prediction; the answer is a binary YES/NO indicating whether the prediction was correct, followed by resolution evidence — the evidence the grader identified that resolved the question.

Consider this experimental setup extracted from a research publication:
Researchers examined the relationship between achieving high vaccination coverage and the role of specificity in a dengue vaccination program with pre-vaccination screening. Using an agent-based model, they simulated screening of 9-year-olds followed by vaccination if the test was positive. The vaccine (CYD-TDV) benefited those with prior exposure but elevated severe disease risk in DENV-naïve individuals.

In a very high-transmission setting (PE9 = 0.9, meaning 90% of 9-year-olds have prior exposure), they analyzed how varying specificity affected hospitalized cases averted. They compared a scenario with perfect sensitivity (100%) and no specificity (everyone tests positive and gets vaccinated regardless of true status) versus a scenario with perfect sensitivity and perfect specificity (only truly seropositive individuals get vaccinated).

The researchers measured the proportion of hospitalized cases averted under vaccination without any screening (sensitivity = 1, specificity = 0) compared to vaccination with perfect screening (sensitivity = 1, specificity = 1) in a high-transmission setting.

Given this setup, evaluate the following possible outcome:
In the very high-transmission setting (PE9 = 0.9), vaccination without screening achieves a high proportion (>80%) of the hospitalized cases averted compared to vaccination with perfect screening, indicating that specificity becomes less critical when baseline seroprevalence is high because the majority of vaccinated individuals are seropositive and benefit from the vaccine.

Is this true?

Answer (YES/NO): YES